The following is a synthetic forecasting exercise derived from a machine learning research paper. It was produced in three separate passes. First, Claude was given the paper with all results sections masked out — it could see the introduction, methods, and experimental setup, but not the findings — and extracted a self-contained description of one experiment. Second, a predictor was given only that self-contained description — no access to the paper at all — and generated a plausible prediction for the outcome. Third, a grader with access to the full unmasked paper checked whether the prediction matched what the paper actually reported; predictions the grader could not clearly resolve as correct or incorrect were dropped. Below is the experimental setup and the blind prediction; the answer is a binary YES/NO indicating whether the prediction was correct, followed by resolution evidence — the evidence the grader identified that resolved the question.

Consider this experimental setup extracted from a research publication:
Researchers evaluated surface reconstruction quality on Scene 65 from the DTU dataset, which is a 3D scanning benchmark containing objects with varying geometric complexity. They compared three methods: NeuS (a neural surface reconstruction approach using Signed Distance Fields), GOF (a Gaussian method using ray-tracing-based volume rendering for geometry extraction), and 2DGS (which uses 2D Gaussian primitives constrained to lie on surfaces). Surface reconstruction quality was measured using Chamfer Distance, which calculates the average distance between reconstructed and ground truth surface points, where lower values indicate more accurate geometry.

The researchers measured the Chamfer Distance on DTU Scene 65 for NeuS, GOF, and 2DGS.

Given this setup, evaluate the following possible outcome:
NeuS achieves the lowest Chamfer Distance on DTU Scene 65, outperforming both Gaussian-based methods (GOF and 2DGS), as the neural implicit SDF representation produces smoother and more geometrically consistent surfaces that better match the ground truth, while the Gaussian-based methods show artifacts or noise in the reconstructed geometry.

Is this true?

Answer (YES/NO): YES